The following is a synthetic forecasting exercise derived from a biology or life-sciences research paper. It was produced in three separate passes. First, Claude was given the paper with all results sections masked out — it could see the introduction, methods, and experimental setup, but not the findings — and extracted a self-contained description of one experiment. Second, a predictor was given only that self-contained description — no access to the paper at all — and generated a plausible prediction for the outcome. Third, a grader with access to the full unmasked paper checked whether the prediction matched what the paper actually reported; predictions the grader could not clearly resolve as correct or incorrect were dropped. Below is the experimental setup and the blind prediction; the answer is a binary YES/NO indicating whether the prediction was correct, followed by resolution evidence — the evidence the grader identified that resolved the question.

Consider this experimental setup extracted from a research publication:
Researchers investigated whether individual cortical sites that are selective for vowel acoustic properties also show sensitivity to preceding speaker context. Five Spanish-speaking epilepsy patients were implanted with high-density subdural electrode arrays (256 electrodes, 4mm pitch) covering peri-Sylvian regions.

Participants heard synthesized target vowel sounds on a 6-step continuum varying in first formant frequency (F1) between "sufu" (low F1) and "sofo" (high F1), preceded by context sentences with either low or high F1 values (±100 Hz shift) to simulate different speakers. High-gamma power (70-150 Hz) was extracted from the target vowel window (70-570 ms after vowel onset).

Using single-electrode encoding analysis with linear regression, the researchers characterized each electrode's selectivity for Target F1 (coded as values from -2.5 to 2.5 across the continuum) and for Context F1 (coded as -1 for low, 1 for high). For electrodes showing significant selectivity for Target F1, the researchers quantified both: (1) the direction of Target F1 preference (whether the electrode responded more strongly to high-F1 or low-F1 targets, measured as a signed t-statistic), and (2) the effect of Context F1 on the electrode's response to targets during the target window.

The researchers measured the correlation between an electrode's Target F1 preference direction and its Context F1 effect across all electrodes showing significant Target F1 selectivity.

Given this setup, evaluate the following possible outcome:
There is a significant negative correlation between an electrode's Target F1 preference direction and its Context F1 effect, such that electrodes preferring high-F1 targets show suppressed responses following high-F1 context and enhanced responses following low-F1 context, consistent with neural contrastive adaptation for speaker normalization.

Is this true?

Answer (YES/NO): YES